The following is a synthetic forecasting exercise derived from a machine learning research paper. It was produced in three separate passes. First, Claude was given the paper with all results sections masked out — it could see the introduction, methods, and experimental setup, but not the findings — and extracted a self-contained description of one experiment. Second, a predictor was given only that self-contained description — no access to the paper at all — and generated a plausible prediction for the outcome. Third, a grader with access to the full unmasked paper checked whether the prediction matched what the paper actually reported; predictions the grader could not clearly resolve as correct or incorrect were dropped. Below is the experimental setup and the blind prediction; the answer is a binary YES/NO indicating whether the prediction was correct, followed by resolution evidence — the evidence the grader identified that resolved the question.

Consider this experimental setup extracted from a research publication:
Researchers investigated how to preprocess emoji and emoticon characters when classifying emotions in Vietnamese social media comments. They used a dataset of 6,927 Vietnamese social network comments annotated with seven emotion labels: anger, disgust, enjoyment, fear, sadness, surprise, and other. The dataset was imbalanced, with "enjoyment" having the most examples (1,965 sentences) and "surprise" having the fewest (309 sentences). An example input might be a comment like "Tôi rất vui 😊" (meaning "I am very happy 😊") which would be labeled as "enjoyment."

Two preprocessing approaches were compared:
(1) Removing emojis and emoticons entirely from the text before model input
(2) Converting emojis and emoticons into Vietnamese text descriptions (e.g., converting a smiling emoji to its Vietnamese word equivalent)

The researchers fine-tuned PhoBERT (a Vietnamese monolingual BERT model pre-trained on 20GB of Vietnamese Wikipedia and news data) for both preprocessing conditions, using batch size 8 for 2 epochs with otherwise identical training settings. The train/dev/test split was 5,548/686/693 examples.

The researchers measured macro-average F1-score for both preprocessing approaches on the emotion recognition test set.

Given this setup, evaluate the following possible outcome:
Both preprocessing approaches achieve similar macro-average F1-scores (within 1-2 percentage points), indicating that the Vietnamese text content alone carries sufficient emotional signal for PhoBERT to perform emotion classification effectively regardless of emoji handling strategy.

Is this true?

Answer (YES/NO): NO